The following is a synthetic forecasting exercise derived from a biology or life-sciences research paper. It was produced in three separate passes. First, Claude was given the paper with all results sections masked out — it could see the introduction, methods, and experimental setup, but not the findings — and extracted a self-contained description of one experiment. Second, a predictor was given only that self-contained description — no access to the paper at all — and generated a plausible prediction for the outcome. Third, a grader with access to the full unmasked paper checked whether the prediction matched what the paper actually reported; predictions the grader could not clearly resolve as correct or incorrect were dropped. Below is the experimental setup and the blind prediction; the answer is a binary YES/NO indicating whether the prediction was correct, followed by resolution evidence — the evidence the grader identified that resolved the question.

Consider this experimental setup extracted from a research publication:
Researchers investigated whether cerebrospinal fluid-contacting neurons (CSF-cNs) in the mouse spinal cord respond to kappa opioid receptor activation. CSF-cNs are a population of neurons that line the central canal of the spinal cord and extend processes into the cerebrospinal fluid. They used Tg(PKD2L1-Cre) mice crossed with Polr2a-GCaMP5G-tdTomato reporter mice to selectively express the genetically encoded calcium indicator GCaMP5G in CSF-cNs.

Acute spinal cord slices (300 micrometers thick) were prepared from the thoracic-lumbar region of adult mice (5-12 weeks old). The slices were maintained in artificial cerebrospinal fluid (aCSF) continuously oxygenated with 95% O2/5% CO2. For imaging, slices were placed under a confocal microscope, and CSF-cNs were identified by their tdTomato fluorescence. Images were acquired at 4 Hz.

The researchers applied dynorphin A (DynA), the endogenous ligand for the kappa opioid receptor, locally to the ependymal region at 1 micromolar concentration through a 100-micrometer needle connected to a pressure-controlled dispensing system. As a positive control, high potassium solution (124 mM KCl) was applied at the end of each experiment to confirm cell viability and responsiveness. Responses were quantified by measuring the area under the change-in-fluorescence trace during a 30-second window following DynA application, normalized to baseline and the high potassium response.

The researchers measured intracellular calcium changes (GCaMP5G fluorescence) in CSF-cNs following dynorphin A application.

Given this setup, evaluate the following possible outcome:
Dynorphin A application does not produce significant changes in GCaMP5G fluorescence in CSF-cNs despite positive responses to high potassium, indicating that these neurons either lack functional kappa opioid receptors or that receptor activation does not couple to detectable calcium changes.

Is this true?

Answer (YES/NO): NO